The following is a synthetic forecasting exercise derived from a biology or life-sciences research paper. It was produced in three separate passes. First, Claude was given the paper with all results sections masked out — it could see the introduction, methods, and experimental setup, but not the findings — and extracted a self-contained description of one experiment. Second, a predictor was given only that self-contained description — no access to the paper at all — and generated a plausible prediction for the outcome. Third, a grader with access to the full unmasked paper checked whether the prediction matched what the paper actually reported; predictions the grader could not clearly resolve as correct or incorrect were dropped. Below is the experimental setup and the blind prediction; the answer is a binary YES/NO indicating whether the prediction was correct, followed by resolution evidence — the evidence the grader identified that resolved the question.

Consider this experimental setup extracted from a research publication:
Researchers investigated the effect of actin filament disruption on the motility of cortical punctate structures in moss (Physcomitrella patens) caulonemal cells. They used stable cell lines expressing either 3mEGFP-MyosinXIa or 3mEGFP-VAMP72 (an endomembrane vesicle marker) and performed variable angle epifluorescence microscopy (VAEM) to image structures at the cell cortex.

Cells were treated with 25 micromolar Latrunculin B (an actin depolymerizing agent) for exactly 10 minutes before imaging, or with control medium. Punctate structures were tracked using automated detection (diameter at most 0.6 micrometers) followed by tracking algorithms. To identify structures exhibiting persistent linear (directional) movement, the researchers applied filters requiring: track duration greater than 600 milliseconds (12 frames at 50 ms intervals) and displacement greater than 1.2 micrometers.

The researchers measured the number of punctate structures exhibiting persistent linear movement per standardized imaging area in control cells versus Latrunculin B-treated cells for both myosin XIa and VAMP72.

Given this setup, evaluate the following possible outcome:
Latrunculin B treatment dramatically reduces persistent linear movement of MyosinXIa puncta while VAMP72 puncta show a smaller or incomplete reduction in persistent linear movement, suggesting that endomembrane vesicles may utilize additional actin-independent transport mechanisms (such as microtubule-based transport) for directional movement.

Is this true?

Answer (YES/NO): NO